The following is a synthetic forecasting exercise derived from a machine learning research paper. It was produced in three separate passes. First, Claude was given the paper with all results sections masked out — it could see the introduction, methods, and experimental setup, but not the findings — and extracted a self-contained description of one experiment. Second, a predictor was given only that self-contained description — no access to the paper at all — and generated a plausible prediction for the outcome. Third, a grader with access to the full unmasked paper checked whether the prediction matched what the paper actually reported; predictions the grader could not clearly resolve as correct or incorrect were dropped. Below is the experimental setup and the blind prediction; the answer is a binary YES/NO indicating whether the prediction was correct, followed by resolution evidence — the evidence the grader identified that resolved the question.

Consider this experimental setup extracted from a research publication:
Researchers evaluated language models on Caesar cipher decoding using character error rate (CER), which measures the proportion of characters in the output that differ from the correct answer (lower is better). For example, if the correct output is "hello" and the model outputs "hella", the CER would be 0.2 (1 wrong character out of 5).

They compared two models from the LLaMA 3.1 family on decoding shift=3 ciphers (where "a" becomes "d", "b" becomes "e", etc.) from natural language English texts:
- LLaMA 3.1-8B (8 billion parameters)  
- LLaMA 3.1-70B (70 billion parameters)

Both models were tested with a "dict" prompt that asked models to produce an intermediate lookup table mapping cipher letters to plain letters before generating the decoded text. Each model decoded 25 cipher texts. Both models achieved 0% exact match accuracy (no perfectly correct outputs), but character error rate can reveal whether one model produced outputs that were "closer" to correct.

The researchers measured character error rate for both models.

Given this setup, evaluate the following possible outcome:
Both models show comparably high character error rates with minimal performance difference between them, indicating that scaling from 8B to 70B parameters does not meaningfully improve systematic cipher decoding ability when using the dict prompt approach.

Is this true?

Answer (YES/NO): NO